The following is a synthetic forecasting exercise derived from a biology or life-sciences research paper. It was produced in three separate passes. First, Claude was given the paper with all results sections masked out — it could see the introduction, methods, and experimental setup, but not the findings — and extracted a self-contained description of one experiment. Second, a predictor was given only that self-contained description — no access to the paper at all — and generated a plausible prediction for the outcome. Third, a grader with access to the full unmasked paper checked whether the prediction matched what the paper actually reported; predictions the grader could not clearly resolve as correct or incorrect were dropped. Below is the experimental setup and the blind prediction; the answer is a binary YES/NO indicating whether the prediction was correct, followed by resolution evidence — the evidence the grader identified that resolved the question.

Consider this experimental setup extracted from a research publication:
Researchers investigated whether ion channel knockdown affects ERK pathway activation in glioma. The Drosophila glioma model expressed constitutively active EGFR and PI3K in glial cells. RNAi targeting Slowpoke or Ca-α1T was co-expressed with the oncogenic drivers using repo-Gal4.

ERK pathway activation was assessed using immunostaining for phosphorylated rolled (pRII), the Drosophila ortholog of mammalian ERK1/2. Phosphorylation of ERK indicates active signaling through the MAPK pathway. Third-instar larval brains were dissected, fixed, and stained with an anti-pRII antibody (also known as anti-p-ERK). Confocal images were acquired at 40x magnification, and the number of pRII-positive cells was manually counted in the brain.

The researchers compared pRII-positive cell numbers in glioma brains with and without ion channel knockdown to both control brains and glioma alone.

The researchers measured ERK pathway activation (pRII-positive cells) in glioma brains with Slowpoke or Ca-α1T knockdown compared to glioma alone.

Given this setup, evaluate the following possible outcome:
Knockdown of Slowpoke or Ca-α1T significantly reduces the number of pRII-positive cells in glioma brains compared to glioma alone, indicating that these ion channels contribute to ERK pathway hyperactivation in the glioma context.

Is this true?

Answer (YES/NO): YES